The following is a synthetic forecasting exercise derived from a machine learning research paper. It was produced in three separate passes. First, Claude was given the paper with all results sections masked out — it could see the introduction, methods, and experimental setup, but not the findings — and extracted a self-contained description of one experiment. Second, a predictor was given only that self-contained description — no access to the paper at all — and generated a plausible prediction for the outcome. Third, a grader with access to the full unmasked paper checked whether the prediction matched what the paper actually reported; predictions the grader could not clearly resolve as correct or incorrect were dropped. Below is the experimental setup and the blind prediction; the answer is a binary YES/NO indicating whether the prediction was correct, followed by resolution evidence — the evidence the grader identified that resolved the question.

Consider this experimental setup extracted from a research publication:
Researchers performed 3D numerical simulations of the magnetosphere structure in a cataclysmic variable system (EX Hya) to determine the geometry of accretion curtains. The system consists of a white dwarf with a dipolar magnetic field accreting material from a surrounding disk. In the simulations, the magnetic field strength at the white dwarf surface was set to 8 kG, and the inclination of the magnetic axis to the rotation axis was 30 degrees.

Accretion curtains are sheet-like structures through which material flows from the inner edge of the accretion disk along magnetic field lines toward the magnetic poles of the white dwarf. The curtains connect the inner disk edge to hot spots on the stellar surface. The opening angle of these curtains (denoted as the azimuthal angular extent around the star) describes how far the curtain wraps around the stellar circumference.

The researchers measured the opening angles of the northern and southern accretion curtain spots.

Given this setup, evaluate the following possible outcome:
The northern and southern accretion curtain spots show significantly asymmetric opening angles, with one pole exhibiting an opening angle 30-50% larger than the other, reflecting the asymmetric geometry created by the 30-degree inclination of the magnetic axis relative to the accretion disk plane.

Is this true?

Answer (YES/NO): NO